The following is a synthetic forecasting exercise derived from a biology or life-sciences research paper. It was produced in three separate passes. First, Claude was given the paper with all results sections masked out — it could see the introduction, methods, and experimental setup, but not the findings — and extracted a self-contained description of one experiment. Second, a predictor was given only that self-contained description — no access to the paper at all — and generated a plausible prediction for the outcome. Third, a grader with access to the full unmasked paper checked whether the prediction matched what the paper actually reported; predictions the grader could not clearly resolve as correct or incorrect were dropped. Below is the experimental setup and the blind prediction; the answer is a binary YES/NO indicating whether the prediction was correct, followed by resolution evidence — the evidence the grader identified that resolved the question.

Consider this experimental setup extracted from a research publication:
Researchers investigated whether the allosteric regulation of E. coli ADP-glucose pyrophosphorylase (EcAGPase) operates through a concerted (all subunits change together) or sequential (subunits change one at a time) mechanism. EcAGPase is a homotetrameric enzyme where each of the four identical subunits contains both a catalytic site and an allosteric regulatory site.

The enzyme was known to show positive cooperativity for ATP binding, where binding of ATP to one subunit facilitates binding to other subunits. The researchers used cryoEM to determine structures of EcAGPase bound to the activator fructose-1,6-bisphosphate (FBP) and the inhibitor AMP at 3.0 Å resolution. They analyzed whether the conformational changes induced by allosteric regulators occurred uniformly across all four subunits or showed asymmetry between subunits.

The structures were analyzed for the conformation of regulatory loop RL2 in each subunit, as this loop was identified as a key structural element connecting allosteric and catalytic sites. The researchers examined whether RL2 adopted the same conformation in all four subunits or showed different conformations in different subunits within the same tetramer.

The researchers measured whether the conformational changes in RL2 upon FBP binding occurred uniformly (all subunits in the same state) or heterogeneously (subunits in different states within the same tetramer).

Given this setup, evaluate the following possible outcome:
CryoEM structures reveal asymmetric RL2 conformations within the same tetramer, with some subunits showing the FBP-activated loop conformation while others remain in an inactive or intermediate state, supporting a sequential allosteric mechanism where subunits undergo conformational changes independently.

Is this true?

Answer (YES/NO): YES